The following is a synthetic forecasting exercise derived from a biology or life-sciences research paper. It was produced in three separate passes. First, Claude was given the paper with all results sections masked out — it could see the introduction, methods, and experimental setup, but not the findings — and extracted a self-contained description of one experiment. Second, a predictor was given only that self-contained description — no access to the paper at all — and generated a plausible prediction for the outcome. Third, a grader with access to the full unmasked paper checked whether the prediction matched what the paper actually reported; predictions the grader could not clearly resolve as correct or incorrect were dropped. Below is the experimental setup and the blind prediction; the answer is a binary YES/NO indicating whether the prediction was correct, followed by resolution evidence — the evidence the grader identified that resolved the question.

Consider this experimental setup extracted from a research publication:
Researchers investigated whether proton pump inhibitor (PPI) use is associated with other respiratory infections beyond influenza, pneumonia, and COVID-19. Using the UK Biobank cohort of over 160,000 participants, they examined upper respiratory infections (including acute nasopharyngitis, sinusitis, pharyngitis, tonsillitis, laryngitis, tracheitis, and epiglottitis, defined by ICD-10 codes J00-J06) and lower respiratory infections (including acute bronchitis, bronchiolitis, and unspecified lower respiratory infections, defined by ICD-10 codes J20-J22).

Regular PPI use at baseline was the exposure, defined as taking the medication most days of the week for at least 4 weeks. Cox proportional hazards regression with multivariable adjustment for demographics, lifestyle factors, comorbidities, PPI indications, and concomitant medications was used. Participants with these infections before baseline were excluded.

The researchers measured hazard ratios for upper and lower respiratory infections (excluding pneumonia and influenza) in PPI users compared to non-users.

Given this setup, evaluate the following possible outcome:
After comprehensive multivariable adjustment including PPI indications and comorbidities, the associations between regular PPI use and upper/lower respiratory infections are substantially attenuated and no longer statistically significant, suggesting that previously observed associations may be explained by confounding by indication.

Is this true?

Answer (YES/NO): NO